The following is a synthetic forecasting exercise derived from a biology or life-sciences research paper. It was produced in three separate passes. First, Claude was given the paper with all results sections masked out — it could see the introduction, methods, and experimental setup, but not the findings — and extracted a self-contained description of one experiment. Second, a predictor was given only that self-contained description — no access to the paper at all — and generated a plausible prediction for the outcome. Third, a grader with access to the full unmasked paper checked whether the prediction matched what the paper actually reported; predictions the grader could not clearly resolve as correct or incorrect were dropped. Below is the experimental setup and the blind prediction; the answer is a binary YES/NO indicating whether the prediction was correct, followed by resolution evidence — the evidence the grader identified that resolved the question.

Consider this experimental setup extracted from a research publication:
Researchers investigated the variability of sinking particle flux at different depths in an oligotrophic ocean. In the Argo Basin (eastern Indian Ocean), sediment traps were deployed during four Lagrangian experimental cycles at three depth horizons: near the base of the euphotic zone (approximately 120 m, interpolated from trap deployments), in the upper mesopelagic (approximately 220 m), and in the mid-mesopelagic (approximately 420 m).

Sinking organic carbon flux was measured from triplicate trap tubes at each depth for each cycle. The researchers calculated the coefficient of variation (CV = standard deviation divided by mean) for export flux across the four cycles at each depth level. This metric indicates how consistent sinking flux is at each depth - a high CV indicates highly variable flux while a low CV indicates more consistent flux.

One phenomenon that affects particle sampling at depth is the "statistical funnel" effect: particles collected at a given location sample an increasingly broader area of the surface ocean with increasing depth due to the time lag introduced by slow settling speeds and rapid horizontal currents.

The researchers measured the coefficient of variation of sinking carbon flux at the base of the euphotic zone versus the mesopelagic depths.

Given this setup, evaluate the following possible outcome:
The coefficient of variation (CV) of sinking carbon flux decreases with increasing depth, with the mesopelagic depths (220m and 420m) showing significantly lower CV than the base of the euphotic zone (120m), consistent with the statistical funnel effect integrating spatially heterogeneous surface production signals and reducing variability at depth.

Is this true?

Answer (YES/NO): YES